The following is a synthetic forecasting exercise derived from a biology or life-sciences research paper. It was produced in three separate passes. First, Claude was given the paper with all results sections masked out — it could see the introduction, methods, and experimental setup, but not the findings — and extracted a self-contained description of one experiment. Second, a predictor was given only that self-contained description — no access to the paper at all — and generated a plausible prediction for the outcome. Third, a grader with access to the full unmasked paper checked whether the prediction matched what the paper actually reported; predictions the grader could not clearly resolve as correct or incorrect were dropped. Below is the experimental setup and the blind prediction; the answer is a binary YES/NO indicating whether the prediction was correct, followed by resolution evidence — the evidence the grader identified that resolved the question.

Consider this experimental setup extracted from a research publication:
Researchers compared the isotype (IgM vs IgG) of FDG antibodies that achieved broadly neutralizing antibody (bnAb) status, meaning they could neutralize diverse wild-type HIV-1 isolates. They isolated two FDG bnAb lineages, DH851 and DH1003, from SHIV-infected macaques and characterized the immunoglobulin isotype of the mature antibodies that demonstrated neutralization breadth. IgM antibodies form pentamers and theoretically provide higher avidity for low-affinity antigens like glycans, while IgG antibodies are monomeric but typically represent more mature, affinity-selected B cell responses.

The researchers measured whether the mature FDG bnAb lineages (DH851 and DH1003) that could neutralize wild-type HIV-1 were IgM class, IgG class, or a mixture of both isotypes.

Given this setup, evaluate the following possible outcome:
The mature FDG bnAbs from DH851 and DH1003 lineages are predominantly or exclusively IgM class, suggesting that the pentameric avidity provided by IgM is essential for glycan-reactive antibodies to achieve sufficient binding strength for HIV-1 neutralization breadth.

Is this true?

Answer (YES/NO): NO